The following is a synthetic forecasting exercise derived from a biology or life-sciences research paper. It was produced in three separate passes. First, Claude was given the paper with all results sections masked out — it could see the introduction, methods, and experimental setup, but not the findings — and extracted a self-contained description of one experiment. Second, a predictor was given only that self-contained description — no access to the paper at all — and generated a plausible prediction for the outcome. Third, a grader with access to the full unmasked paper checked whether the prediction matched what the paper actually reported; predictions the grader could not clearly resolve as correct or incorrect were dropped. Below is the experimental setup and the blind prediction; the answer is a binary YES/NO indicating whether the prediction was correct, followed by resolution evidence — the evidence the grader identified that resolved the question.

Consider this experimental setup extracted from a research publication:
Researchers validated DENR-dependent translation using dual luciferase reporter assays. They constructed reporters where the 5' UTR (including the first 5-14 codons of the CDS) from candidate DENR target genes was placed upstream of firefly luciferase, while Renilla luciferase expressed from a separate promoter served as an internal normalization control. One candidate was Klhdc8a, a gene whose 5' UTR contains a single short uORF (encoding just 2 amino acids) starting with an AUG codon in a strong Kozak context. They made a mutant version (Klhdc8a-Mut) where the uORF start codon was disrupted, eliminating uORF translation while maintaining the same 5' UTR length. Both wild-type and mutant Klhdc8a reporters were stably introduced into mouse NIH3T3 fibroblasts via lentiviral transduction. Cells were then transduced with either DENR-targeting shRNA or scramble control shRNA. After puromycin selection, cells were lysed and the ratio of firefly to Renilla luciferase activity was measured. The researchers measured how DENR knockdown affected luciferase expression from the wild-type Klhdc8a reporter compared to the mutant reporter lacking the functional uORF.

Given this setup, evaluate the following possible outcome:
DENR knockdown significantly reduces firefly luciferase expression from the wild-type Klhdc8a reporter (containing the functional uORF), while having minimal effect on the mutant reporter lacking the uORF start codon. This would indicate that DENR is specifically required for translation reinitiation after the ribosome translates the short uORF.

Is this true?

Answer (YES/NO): YES